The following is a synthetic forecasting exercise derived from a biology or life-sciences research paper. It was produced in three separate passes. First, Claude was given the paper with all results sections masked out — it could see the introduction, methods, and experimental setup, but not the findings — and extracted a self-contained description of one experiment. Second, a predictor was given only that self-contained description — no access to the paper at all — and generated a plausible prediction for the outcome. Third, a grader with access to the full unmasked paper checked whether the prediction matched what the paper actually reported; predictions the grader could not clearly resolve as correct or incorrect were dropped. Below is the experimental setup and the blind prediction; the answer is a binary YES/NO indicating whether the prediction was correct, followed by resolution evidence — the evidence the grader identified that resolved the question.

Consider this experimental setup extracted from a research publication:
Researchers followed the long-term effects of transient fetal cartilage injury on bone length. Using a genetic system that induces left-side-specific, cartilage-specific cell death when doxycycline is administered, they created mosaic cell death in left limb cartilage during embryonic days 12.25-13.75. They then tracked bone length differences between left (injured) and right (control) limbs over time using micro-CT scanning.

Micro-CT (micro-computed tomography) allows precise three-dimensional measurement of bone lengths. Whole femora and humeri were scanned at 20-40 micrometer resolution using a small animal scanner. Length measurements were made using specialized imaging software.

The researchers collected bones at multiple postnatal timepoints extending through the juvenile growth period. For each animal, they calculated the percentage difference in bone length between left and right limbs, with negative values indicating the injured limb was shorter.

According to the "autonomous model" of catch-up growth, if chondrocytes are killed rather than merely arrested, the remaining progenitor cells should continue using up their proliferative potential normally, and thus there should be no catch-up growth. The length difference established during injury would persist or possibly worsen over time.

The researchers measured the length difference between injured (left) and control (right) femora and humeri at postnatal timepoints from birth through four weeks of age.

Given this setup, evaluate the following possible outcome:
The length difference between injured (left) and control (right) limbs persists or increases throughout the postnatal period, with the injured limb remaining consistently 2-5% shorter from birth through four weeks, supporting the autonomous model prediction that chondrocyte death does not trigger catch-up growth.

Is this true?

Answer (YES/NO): NO